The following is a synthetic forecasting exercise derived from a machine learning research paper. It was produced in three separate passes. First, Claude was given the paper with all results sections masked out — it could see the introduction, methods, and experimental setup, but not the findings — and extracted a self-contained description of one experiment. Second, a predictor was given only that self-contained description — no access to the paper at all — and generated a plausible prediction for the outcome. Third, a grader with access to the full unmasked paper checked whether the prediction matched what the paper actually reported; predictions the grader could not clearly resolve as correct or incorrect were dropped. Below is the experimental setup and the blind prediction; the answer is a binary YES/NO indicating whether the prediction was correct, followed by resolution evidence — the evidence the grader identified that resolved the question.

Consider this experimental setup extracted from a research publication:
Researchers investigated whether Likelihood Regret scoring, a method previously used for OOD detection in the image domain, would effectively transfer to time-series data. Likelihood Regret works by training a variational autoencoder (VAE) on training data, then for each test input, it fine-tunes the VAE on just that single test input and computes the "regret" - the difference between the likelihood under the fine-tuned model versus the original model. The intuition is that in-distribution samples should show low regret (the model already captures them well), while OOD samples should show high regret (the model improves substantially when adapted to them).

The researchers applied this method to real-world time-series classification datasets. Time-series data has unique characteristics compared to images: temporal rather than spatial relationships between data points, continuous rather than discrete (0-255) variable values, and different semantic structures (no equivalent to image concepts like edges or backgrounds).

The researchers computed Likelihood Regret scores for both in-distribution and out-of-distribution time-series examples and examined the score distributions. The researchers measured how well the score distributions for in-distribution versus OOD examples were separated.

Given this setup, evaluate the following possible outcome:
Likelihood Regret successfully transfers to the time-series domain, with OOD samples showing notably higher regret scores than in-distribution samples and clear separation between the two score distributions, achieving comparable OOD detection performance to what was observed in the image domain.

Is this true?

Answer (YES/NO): NO